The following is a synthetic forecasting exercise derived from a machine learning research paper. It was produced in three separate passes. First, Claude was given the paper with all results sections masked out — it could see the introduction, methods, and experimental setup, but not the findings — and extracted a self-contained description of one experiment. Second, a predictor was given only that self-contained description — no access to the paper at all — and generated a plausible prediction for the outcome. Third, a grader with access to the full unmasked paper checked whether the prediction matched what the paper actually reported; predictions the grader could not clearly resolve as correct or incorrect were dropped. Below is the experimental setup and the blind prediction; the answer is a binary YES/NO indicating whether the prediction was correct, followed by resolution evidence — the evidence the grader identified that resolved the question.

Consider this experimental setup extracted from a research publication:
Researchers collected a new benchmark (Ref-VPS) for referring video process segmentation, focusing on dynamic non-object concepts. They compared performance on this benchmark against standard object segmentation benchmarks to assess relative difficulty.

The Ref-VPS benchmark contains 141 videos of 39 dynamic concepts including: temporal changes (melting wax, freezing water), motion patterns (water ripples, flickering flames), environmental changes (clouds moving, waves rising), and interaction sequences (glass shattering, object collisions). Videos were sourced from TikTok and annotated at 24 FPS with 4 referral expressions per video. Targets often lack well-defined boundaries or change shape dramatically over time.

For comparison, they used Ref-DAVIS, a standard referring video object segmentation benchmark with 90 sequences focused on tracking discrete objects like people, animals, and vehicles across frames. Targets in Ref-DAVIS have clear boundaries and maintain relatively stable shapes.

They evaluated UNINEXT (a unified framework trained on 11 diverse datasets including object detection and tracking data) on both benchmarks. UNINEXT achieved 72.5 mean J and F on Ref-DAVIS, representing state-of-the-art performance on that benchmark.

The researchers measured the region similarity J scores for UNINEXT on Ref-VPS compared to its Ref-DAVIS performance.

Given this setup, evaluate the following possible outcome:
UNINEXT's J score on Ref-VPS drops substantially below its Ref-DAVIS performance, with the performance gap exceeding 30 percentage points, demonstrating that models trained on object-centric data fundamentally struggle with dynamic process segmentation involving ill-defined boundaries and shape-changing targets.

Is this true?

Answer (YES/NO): YES